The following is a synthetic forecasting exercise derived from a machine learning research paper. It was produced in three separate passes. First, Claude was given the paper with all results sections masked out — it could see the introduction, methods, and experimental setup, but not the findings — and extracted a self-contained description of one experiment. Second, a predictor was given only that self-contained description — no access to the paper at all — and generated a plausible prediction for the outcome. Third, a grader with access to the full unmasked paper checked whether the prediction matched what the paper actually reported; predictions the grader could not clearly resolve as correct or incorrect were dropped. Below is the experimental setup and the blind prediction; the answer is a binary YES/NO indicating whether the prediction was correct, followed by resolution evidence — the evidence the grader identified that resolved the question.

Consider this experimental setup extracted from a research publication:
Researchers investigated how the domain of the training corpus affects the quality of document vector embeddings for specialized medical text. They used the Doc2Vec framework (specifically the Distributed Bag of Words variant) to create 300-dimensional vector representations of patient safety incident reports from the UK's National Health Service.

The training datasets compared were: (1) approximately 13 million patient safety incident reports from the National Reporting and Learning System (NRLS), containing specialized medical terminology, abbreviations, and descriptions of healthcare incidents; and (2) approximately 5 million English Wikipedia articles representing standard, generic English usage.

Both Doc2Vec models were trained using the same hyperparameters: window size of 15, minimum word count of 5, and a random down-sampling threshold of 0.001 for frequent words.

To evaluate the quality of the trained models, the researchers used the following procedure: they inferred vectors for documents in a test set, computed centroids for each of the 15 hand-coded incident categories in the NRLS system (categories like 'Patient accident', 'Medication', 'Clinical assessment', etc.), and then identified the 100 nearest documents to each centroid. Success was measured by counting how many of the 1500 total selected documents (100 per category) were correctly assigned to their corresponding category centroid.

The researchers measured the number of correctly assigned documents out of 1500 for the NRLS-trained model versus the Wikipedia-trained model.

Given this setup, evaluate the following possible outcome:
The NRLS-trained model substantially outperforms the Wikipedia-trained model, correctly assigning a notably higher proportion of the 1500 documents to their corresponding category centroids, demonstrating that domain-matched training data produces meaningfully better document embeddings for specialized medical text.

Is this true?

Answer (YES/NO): YES